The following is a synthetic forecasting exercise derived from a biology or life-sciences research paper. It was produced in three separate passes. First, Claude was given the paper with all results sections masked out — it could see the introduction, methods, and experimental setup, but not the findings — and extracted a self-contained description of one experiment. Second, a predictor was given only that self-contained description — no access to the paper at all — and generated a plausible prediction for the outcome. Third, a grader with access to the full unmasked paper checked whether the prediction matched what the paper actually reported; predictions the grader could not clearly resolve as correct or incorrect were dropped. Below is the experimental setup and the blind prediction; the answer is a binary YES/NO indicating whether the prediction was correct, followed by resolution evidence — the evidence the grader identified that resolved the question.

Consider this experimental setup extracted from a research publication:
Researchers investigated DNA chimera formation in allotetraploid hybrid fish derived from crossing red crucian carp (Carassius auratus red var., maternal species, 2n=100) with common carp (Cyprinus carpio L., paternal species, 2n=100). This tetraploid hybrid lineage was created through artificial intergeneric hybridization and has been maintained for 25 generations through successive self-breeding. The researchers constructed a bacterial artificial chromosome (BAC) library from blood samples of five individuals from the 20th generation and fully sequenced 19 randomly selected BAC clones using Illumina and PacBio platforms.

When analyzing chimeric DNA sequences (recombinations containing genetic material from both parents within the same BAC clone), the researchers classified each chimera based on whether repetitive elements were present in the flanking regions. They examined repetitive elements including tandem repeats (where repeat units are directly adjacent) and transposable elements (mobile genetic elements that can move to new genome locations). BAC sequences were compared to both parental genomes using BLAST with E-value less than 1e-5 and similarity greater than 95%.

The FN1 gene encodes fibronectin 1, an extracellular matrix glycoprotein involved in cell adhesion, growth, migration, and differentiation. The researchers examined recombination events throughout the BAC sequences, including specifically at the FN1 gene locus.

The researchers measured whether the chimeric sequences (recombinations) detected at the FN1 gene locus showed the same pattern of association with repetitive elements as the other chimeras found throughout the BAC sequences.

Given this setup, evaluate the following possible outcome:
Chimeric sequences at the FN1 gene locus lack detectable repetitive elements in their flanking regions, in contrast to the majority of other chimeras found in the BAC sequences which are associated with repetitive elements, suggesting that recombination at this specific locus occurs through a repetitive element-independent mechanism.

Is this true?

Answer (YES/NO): YES